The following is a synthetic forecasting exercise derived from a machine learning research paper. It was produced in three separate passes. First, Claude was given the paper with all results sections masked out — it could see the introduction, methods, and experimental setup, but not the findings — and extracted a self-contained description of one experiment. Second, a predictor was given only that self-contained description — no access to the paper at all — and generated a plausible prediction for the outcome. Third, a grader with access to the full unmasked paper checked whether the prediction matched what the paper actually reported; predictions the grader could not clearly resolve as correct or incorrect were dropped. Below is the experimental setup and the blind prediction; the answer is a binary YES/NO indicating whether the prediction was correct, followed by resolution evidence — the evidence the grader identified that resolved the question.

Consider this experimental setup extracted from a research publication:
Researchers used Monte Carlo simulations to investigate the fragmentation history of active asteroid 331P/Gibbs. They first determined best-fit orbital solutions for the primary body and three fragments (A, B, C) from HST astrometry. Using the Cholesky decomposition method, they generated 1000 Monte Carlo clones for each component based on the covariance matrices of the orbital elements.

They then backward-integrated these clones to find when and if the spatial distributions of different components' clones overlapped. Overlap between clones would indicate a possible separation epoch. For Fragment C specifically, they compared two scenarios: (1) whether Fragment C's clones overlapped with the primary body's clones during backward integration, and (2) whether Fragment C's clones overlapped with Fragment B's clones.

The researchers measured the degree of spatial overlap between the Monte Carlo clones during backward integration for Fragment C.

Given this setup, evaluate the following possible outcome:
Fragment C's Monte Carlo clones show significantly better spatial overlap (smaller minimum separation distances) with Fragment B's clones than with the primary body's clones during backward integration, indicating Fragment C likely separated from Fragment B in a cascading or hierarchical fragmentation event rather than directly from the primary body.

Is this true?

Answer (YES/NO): YES